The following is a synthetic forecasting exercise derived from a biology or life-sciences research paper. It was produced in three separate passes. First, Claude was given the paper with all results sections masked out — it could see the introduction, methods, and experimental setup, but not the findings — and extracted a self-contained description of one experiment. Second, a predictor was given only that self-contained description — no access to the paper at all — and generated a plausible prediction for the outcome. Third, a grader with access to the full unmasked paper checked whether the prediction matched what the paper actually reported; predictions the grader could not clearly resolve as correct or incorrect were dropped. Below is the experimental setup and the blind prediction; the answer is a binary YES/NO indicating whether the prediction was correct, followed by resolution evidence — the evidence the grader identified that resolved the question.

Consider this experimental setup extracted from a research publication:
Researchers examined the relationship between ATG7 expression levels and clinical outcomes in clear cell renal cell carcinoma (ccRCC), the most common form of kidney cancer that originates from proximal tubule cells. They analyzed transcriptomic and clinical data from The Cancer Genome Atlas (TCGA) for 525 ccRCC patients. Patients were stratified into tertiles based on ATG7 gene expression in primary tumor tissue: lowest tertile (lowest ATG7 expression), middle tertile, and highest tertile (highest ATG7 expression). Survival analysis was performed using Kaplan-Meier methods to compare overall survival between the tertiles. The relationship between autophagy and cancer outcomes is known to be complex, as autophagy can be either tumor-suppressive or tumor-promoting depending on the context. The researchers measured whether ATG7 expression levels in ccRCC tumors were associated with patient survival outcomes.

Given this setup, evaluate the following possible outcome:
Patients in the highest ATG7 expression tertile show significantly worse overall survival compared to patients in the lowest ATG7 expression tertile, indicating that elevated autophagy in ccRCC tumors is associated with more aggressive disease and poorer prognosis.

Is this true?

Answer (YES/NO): NO